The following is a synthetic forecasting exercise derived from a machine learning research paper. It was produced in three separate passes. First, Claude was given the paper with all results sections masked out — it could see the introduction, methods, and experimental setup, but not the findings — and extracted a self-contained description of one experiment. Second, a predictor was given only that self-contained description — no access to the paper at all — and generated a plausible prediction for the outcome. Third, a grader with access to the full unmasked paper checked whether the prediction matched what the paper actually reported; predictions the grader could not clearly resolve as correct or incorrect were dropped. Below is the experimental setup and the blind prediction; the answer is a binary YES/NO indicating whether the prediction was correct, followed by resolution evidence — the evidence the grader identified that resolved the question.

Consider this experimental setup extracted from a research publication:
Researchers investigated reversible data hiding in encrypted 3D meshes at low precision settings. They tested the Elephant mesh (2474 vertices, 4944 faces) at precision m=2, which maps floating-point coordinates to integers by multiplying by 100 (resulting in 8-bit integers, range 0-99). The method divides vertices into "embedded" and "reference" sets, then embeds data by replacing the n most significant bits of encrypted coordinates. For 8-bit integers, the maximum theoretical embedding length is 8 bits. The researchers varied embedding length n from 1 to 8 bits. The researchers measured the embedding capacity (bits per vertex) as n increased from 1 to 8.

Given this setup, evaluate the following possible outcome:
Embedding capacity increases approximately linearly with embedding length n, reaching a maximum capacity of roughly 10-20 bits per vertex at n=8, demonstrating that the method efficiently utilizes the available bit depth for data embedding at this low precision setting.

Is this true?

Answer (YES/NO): NO